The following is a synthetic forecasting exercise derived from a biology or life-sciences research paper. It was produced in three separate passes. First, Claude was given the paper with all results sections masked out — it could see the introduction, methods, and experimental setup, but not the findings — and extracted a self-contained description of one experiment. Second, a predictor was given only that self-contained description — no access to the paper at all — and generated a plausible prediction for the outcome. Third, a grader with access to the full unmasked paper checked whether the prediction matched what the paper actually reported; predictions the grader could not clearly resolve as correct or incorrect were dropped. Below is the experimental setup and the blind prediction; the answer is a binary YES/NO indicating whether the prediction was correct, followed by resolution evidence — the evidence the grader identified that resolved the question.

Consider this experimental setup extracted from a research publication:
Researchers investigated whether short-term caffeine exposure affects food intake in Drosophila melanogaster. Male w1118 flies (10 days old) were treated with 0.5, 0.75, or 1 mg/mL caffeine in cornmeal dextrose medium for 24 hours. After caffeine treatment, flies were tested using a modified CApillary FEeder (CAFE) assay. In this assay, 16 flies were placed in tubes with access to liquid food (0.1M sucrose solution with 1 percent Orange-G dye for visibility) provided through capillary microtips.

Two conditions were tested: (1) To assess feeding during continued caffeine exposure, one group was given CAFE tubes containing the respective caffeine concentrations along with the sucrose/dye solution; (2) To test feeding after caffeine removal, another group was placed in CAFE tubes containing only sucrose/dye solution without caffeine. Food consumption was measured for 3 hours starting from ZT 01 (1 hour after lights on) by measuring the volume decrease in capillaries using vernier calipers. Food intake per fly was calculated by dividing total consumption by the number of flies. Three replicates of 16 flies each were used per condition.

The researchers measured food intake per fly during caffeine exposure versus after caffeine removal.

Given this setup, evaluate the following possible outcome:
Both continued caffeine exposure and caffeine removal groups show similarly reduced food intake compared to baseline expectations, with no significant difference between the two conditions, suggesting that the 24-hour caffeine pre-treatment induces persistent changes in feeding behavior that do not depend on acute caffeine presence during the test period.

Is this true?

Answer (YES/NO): NO